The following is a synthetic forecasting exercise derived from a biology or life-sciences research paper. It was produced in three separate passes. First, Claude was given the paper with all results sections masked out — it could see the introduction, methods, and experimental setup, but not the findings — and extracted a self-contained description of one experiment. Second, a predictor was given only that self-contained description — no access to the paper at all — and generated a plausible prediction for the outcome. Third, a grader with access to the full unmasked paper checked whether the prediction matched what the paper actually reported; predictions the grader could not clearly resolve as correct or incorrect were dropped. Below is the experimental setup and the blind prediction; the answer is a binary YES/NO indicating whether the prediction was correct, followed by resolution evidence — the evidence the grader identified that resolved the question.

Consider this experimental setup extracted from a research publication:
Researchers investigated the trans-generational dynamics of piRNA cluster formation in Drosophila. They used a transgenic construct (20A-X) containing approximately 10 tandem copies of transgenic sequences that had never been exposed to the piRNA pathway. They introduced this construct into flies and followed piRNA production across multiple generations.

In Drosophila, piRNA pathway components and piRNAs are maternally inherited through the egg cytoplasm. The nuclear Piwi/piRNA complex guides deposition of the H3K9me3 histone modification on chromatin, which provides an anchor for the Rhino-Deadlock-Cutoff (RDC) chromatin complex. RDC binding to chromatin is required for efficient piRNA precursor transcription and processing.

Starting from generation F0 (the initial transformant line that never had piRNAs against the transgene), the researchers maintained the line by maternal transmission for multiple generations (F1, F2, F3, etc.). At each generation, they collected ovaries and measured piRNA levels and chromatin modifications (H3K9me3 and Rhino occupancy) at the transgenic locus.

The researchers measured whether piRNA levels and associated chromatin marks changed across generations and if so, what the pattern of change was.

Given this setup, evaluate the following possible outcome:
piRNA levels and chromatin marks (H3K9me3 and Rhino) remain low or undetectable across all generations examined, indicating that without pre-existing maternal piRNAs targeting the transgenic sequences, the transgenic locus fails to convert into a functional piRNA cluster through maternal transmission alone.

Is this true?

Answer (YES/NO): NO